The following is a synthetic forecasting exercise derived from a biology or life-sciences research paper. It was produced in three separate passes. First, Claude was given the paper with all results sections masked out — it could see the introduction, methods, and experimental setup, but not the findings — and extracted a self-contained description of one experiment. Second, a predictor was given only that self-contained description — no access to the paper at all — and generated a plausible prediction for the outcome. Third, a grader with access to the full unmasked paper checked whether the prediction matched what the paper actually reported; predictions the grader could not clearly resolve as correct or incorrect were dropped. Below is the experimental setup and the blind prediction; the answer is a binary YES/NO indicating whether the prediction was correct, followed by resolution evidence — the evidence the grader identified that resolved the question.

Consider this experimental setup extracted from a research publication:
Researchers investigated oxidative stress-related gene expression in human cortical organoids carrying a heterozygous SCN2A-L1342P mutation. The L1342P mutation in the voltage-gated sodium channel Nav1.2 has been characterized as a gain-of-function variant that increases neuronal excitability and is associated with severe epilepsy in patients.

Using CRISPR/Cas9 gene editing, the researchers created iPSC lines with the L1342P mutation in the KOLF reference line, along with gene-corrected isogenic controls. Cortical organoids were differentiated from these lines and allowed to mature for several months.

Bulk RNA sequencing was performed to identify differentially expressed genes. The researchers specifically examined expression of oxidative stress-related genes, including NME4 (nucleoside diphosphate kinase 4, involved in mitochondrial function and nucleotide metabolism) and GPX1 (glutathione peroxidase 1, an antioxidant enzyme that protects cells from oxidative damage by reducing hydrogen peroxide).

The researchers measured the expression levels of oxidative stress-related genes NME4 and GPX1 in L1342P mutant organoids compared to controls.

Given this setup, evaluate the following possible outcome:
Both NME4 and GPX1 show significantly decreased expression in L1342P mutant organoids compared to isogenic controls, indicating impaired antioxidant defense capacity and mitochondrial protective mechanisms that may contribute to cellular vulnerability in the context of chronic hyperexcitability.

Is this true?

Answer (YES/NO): NO